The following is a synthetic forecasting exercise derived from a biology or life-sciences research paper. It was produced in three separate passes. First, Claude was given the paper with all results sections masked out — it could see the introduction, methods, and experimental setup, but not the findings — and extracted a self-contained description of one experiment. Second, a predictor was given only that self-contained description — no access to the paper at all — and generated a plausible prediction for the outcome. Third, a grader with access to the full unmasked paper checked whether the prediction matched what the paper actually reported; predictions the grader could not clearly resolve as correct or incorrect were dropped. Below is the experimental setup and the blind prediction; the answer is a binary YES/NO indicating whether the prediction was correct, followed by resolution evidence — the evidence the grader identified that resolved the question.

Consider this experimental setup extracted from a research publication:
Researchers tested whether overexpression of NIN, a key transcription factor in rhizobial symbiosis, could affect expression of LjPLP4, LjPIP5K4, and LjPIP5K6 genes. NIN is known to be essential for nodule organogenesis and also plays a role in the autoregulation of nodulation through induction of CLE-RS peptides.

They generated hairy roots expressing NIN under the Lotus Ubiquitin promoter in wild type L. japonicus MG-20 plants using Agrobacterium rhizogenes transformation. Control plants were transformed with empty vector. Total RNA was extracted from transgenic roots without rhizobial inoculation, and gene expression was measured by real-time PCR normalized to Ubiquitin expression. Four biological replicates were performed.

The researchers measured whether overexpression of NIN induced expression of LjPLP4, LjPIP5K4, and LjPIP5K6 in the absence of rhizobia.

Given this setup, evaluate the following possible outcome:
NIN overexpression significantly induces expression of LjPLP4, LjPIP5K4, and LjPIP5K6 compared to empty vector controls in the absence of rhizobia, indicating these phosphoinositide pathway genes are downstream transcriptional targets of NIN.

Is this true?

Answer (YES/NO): YES